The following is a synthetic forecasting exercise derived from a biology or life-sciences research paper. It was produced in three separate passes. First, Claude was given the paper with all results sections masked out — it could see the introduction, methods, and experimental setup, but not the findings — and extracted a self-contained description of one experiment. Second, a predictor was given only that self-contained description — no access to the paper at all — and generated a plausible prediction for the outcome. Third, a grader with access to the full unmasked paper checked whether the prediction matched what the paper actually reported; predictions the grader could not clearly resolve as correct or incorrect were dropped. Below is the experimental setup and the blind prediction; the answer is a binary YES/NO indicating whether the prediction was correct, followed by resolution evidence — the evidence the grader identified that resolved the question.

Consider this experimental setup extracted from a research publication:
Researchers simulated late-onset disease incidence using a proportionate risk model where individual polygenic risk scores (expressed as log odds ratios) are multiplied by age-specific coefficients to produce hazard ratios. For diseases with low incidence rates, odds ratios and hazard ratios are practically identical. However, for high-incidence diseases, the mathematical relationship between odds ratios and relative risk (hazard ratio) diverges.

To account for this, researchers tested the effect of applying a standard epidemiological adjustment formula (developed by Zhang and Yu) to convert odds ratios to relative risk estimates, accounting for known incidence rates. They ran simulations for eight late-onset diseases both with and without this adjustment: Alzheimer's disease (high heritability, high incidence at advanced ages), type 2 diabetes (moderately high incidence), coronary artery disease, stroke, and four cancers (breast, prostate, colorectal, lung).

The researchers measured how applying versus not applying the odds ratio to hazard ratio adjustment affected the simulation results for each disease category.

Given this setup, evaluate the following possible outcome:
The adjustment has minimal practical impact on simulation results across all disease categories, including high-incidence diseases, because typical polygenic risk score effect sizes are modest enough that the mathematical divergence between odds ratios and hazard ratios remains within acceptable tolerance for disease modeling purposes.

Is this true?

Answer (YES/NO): YES